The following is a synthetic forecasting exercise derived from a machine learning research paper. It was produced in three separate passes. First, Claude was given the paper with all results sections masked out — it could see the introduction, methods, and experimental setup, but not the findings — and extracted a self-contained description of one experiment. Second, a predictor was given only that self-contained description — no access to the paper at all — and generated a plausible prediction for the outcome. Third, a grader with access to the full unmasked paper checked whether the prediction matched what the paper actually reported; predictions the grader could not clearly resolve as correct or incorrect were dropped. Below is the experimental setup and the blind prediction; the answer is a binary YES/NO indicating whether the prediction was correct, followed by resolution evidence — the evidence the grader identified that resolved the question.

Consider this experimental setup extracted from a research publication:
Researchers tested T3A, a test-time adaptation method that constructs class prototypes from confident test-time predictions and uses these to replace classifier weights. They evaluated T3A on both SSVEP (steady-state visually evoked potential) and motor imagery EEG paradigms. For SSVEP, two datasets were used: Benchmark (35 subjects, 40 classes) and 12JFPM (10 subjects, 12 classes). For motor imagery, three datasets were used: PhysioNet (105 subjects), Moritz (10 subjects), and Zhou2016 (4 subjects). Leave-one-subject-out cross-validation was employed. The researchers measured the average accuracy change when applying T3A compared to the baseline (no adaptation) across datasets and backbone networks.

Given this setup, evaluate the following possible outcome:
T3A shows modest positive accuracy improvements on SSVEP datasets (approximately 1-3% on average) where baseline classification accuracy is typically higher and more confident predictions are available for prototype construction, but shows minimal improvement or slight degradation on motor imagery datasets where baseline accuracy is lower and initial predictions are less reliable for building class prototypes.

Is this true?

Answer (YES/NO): NO